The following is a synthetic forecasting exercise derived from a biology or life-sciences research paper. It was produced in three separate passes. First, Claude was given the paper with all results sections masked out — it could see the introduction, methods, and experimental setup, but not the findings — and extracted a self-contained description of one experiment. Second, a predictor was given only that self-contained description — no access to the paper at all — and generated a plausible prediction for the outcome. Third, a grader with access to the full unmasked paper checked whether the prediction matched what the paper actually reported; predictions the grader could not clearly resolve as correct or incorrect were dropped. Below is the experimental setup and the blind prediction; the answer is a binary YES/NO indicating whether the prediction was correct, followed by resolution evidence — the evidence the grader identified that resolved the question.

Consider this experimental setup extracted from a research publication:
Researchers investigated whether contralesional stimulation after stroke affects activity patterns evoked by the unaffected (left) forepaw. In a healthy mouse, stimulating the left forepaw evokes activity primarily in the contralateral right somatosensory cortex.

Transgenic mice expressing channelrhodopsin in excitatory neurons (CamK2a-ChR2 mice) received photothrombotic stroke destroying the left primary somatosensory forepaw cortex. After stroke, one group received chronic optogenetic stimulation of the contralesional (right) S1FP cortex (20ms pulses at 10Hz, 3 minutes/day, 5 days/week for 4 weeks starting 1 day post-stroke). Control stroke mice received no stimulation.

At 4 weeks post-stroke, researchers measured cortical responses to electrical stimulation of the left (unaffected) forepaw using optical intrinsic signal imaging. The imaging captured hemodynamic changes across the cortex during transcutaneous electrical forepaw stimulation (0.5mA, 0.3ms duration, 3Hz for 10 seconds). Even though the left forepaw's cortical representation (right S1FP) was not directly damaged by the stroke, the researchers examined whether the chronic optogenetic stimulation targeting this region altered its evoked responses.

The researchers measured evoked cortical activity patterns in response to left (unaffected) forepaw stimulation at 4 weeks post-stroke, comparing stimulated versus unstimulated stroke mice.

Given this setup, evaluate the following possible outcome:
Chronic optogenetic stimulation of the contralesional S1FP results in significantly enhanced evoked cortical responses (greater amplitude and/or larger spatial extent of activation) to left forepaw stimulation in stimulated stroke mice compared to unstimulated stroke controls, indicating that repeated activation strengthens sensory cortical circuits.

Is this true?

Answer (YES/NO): YES